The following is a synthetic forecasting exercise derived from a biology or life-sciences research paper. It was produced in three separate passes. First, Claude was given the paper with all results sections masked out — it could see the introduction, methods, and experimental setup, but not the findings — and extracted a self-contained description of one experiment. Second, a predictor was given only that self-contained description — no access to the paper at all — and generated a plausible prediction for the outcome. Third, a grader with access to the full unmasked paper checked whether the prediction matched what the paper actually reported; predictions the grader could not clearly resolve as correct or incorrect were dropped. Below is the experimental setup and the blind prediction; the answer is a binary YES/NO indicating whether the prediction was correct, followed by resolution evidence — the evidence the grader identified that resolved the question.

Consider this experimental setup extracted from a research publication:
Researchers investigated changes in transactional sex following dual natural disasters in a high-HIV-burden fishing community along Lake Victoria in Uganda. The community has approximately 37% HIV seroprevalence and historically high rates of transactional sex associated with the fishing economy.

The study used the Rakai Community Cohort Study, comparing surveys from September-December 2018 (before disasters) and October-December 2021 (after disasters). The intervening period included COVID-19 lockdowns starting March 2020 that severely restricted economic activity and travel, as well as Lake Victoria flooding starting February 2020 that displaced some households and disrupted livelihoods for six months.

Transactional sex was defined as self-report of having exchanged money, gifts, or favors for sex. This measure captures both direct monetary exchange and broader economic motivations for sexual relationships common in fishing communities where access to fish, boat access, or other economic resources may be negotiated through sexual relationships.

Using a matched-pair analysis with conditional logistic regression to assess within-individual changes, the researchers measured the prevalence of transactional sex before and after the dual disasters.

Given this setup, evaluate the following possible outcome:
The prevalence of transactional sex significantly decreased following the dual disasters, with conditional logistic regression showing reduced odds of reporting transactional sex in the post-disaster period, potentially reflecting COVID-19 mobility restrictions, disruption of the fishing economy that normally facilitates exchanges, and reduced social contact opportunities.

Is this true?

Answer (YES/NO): YES